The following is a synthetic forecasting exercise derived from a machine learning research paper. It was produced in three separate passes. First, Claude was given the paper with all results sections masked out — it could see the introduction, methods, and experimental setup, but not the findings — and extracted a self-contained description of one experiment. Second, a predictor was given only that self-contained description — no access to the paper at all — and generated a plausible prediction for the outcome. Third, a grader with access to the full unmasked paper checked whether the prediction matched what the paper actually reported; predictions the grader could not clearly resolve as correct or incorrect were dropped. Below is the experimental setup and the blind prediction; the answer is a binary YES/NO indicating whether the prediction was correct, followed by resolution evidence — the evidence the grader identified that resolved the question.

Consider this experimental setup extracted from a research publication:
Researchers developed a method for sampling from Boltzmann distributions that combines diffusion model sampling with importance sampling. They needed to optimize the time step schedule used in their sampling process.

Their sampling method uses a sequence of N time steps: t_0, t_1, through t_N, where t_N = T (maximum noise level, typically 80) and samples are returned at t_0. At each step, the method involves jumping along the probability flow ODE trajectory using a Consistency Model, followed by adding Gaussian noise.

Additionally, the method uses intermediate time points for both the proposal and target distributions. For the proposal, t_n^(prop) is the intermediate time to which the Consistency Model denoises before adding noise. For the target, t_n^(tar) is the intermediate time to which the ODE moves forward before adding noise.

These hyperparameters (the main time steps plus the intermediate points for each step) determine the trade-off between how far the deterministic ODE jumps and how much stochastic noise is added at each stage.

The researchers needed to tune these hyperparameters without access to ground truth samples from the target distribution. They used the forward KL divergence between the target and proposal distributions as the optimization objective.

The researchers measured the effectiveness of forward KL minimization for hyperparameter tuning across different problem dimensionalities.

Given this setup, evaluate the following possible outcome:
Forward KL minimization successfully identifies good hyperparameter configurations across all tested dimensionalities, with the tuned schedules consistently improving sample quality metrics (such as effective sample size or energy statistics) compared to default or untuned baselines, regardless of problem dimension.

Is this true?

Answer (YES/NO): NO